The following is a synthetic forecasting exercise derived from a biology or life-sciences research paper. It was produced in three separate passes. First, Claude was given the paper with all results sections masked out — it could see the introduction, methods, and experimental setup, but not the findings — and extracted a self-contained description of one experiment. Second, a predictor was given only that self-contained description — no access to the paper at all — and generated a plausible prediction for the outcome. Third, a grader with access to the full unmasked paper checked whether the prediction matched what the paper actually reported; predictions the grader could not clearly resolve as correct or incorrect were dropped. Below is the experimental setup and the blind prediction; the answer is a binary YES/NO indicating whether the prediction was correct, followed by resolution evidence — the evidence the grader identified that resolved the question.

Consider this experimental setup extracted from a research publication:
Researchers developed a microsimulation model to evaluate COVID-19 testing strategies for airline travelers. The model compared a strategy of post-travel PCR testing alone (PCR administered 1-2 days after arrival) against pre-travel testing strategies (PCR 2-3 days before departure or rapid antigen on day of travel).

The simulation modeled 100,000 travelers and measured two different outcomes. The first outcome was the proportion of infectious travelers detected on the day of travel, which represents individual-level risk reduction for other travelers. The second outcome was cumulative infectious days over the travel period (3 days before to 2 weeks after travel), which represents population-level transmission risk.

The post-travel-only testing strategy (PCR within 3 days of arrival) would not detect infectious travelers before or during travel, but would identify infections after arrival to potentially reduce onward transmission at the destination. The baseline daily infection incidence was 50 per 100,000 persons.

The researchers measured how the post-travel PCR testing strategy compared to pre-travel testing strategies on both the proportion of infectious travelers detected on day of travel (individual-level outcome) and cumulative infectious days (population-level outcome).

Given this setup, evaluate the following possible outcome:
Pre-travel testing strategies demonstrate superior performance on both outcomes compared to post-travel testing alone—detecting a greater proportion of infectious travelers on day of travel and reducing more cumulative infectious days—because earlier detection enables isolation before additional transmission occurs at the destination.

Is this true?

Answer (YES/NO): YES